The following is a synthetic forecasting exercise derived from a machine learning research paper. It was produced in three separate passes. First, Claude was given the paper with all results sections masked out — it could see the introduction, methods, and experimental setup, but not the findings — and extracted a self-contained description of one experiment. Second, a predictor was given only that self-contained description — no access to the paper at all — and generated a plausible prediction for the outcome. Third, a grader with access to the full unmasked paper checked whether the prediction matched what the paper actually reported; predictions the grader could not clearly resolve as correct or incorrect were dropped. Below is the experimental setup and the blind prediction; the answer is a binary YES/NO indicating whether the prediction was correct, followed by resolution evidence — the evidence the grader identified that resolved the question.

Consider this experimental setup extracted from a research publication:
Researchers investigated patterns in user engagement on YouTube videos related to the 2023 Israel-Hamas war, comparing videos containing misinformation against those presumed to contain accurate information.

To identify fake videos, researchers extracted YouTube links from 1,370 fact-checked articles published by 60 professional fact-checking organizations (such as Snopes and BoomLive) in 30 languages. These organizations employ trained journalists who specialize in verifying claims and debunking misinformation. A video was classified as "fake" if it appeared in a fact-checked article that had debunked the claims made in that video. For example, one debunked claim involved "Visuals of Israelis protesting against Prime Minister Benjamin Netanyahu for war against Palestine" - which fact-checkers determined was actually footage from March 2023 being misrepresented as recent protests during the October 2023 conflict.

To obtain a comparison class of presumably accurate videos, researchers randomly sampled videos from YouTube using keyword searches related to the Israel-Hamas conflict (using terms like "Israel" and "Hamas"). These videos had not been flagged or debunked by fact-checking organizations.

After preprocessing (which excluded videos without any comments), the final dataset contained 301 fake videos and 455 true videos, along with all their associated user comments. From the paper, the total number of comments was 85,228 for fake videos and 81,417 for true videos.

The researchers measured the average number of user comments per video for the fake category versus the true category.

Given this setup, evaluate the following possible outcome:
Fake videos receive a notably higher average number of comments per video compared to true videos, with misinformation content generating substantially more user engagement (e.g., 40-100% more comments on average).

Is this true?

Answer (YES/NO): YES